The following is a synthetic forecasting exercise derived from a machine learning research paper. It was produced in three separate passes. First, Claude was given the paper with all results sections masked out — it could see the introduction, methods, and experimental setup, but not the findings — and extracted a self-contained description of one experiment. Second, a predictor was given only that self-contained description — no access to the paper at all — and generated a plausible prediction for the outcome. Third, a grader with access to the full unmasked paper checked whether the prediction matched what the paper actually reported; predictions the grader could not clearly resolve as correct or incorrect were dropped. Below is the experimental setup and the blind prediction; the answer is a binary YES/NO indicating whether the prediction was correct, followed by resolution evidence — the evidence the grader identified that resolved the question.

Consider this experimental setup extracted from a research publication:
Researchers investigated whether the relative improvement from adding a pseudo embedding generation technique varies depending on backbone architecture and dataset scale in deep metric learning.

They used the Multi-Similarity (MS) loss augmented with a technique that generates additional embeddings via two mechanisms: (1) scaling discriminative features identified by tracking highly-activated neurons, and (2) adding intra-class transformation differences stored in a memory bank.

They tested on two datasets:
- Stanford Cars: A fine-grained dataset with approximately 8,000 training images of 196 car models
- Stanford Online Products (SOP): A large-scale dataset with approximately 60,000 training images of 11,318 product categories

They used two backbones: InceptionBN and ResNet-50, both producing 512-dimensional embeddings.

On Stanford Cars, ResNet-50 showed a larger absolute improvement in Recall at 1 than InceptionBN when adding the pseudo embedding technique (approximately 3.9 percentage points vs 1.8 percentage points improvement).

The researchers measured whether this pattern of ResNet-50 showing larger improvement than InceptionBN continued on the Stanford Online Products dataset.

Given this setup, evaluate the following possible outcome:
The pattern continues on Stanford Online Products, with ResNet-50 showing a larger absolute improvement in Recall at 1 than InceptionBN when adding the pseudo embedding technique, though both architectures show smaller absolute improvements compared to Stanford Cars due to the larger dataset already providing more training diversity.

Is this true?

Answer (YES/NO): NO